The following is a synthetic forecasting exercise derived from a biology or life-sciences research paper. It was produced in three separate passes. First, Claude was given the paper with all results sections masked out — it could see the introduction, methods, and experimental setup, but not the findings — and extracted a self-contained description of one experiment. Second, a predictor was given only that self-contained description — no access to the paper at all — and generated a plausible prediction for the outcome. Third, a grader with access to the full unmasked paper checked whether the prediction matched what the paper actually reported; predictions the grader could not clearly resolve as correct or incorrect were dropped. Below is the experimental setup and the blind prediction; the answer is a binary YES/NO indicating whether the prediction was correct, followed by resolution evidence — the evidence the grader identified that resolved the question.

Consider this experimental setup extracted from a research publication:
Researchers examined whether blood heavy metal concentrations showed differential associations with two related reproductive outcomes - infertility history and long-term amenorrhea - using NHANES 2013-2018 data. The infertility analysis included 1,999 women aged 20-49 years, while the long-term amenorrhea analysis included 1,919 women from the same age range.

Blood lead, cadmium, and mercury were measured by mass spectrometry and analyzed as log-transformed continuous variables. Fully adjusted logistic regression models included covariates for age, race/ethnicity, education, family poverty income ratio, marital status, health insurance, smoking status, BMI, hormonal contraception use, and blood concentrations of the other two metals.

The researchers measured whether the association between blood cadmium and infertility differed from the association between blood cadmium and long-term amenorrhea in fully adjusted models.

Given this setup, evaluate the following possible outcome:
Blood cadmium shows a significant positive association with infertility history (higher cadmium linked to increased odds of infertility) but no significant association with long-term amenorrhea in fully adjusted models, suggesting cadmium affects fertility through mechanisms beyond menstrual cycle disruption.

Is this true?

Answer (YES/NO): NO